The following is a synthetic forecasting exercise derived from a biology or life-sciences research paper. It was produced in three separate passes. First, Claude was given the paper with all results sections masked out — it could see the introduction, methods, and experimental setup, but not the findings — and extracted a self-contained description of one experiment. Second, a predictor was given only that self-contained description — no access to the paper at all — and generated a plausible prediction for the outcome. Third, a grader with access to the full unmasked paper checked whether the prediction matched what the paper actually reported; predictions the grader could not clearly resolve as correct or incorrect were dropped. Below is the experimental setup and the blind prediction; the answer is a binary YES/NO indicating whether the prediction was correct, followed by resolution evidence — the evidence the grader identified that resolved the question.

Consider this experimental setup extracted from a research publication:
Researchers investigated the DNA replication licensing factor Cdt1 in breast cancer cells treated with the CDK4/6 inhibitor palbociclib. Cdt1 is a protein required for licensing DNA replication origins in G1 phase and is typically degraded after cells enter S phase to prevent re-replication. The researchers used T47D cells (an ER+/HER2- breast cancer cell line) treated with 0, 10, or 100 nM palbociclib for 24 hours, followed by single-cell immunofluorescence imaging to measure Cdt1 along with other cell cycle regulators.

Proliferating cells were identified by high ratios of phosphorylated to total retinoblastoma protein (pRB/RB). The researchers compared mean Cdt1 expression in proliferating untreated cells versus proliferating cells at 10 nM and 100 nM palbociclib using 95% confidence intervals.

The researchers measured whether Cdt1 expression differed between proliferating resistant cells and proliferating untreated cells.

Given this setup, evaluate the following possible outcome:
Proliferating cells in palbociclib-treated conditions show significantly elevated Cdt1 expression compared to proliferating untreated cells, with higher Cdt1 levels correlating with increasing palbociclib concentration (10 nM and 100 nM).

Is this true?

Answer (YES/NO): NO